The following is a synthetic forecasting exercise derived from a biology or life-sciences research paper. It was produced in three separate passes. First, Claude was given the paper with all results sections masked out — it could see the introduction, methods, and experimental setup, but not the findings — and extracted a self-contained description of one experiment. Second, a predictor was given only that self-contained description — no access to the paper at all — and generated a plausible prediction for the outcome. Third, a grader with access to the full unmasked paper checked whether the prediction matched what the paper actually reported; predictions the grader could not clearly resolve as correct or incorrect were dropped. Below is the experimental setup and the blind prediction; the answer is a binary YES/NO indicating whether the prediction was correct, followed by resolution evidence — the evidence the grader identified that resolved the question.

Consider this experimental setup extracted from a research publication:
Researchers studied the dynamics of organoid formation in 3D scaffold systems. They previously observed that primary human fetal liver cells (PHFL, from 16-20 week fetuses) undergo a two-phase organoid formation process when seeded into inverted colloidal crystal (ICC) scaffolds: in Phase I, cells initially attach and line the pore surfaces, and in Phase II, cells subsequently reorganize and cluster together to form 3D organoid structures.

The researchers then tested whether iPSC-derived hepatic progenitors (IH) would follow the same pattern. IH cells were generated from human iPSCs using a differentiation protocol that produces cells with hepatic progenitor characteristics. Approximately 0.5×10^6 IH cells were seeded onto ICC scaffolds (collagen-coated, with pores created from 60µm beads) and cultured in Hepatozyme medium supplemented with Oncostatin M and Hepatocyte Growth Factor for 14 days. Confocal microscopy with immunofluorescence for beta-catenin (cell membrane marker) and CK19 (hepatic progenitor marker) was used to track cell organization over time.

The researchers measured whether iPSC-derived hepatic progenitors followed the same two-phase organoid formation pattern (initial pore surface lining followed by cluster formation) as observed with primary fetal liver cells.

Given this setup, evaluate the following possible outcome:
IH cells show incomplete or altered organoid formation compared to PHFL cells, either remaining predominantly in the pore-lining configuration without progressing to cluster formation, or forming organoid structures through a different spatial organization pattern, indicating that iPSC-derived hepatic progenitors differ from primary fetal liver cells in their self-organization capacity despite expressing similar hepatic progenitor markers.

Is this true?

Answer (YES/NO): NO